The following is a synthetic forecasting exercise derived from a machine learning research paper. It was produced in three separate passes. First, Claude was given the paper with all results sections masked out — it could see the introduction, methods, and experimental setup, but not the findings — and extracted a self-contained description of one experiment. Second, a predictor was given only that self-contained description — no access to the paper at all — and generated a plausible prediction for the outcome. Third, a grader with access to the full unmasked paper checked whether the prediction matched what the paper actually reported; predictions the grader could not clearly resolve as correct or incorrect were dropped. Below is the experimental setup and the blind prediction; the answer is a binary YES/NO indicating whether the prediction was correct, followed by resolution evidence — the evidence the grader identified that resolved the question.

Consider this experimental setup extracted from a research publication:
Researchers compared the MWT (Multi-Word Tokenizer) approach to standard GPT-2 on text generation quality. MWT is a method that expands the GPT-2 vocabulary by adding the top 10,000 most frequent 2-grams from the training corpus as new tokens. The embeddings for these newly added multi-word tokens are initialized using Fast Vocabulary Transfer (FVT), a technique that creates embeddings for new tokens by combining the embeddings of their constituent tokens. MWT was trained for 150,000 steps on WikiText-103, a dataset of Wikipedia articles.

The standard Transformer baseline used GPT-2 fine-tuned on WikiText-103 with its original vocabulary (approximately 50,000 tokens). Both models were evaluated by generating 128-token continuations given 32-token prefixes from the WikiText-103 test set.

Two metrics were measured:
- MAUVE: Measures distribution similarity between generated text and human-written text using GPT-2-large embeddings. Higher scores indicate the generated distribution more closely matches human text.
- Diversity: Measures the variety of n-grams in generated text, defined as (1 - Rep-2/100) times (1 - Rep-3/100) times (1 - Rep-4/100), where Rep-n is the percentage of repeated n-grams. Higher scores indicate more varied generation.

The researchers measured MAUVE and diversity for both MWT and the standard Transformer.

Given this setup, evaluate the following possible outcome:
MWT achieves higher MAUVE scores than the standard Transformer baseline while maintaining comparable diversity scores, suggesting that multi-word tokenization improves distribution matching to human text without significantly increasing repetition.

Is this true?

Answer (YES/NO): NO